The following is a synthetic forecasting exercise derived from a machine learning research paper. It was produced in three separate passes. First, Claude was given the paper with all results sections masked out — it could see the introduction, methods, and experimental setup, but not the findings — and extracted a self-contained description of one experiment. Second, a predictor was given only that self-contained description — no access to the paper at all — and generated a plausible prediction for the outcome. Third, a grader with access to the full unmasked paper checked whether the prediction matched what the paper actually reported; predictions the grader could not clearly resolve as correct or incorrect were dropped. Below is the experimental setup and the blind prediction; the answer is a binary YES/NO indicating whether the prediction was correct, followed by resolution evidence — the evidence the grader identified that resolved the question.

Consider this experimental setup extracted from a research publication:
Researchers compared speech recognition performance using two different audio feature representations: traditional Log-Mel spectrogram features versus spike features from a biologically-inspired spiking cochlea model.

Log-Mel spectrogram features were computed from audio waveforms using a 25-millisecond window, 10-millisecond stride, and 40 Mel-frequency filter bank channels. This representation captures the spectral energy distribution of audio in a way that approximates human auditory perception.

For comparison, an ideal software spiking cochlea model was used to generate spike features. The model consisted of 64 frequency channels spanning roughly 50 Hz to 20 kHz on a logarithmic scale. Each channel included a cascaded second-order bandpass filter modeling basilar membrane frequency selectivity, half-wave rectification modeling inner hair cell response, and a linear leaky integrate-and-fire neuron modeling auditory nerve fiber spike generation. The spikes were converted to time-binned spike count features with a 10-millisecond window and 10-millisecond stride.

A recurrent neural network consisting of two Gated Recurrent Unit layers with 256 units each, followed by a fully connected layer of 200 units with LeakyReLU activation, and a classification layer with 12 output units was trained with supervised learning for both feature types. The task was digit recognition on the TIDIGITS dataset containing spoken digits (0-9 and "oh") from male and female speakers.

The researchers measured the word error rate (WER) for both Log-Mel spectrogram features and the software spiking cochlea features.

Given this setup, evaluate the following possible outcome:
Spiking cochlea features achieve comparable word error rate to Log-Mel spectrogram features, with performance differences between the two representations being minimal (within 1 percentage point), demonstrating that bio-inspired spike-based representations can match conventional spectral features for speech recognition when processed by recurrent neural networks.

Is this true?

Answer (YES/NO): NO